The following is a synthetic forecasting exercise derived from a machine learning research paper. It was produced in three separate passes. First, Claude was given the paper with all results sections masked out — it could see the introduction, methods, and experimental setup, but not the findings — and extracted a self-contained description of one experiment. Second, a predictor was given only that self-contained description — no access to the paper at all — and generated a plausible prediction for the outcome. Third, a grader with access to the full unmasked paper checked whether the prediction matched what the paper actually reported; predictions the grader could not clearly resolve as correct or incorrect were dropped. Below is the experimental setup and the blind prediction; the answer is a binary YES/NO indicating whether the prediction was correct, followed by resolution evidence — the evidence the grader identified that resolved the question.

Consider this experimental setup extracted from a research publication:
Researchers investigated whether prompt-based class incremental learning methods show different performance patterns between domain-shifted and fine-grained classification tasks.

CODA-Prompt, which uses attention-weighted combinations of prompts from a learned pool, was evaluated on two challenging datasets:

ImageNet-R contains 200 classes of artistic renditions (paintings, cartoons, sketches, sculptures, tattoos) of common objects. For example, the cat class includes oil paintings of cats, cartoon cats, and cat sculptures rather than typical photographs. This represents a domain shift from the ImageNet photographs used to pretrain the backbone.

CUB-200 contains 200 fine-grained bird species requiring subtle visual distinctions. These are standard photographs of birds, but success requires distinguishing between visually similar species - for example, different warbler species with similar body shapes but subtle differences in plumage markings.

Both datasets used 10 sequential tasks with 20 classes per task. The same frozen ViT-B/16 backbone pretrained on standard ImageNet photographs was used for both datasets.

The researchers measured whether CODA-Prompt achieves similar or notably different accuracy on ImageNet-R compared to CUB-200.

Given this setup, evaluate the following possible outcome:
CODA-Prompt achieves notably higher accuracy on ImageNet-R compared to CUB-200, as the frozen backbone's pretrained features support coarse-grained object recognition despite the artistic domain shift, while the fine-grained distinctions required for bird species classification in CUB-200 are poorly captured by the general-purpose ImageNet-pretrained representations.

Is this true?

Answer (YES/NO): NO